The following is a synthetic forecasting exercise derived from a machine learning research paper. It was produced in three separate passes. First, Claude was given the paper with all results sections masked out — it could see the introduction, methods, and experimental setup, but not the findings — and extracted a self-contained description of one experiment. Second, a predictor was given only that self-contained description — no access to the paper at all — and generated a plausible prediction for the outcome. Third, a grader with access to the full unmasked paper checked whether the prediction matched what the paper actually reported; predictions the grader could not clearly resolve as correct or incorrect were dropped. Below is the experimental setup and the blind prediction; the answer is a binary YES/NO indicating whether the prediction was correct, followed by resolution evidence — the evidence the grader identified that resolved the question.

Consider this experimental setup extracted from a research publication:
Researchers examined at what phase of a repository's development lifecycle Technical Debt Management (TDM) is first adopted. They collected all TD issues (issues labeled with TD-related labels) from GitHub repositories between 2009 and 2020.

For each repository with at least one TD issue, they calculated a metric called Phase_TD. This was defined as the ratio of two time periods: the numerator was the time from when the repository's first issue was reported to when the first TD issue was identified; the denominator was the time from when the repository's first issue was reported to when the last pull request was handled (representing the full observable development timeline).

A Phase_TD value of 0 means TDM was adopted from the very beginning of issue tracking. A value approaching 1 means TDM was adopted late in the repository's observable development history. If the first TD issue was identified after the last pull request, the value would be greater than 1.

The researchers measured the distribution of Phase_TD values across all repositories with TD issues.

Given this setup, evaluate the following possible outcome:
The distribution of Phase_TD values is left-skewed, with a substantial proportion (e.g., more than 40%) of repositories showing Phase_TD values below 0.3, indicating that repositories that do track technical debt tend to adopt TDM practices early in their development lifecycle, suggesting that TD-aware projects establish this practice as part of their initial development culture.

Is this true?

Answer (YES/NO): NO